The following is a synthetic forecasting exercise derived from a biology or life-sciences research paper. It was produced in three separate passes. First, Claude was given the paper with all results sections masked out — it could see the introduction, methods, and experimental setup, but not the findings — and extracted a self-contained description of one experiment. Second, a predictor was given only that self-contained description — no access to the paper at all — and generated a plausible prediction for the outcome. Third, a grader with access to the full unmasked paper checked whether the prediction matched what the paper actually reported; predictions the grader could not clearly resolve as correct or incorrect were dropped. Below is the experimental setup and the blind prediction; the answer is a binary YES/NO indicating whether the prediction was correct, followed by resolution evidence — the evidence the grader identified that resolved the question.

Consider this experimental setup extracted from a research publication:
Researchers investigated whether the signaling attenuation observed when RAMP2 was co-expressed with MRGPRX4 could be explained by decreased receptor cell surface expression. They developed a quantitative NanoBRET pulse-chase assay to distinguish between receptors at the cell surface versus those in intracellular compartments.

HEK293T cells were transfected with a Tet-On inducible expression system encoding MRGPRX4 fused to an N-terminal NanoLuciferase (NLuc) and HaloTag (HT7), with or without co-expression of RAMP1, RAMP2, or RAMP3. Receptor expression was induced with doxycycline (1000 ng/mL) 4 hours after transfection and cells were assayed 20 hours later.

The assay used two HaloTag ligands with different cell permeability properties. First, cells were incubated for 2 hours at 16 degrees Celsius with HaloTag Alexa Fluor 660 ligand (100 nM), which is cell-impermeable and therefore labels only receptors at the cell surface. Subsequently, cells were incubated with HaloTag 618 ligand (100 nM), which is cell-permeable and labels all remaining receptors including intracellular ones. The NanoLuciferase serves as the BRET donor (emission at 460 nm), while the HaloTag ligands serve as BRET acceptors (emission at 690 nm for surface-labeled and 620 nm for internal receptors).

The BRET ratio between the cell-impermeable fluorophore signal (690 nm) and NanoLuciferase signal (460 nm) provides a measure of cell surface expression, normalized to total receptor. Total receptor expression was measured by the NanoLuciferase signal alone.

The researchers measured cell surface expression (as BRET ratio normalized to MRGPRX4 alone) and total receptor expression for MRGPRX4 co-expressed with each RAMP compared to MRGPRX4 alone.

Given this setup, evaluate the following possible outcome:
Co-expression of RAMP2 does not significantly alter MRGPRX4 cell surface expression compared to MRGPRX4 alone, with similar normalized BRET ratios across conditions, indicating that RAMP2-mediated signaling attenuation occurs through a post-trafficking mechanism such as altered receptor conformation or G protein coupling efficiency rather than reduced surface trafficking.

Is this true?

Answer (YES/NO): NO